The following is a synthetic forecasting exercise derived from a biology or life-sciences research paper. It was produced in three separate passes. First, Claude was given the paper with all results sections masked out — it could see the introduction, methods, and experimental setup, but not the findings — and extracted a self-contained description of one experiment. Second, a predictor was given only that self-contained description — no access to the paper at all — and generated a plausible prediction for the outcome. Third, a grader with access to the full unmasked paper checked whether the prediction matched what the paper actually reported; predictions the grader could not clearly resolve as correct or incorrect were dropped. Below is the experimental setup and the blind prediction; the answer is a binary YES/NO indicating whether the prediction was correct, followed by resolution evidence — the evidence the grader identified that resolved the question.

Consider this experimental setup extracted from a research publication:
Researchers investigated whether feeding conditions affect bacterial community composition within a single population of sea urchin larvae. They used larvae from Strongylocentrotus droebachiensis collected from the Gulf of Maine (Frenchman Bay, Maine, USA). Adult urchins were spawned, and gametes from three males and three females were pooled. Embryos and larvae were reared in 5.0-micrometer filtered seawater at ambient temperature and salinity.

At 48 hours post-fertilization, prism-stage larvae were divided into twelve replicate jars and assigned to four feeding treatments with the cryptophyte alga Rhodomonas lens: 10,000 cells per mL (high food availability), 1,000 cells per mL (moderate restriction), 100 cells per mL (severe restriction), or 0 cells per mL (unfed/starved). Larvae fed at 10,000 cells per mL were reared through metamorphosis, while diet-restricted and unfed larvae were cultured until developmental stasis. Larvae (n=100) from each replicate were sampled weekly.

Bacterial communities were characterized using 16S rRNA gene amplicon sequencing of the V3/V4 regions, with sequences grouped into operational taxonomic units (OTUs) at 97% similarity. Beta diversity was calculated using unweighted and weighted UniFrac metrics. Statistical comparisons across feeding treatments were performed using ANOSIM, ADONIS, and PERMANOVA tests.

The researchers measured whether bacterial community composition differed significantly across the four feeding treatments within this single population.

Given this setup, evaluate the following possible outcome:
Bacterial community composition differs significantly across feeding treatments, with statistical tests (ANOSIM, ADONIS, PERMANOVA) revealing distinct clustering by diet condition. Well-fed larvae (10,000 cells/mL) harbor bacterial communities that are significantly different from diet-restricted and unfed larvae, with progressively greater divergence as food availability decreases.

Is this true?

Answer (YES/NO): NO